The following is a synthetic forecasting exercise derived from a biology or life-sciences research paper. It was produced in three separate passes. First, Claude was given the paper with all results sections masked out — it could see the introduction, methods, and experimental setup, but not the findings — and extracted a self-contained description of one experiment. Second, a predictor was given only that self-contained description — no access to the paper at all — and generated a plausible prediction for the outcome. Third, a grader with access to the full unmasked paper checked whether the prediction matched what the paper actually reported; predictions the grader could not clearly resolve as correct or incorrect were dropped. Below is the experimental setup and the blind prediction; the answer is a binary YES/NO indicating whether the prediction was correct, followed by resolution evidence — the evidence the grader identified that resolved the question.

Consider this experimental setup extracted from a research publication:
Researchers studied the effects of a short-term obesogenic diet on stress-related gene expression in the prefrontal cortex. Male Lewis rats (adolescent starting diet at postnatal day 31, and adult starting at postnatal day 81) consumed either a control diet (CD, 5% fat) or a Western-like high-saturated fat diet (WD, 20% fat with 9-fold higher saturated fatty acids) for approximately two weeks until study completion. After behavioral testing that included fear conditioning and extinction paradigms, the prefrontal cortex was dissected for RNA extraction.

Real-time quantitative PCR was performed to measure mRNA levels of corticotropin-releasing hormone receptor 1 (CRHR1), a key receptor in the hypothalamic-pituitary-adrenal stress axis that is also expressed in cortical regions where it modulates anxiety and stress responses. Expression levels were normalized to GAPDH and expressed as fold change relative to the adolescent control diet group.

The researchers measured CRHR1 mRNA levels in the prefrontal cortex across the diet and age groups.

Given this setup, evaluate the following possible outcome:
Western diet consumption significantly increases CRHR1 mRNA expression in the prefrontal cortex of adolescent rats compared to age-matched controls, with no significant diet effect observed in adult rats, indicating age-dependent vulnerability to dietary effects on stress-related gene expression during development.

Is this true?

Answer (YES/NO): NO